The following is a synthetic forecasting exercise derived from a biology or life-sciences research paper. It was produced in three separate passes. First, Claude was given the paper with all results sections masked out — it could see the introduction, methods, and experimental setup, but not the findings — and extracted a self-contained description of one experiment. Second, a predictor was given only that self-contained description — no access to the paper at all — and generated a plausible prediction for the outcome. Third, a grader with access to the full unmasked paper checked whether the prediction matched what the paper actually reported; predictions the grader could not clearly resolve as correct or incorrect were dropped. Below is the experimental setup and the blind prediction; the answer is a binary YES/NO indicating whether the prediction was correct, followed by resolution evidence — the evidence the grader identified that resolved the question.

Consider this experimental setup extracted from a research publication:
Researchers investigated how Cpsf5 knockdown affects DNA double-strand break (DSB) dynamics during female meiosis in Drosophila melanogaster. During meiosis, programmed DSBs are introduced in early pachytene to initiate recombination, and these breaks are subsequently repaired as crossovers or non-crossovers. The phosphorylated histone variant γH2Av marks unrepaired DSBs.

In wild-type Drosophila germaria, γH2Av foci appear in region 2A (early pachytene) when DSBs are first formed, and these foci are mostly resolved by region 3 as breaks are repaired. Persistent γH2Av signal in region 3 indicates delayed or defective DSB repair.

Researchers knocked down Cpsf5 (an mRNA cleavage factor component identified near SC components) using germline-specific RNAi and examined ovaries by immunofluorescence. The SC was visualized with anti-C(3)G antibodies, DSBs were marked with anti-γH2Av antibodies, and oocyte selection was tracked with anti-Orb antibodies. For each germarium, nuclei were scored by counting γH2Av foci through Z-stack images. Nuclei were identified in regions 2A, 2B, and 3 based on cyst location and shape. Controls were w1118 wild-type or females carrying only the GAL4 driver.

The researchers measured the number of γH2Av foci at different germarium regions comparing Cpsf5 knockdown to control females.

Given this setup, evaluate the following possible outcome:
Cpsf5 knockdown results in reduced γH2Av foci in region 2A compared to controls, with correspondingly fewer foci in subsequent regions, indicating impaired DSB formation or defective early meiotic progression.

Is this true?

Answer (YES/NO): NO